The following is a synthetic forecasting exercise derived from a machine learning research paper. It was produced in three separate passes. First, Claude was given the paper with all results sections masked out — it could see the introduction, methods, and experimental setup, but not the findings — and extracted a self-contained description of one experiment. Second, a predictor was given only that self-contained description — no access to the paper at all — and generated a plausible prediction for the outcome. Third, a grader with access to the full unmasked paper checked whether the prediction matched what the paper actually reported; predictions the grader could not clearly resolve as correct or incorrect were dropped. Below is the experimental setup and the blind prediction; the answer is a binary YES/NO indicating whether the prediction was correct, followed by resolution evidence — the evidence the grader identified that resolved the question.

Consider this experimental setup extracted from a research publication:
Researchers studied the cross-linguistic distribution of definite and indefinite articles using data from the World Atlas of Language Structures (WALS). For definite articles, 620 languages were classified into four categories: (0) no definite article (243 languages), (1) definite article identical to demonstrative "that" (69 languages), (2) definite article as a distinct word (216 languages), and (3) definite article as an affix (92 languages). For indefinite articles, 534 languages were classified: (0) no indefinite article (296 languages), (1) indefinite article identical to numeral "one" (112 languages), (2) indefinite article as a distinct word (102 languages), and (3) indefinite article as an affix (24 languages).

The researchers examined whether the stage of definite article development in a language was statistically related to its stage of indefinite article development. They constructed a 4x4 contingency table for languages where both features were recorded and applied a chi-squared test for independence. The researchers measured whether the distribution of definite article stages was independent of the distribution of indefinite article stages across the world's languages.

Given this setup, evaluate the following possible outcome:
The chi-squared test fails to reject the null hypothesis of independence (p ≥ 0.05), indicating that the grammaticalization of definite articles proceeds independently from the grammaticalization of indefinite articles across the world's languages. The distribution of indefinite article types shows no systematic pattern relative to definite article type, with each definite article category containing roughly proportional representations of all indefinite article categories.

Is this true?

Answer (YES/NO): NO